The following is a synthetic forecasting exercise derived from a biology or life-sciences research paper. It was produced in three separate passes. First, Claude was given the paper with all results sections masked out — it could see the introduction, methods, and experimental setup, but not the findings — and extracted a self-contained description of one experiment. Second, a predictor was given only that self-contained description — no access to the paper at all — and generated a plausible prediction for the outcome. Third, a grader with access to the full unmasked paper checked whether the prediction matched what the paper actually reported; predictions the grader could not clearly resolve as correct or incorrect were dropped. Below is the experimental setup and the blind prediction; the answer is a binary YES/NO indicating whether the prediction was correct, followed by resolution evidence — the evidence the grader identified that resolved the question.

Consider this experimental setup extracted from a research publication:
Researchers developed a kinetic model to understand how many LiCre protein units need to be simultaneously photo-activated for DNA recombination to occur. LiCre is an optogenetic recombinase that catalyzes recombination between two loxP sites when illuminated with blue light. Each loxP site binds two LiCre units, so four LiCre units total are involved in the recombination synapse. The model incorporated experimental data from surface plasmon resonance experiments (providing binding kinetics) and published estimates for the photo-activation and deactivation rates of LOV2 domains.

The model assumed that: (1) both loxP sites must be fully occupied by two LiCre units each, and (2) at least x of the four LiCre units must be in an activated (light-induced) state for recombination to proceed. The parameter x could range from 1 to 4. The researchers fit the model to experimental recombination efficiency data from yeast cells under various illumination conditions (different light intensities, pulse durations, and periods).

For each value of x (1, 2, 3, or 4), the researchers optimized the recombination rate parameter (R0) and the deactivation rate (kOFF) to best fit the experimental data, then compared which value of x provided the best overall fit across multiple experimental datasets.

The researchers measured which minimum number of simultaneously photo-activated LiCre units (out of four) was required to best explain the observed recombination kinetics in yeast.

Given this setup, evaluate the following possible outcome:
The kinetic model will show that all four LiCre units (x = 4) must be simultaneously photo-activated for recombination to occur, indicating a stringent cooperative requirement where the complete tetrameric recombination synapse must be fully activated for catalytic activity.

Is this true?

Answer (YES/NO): NO